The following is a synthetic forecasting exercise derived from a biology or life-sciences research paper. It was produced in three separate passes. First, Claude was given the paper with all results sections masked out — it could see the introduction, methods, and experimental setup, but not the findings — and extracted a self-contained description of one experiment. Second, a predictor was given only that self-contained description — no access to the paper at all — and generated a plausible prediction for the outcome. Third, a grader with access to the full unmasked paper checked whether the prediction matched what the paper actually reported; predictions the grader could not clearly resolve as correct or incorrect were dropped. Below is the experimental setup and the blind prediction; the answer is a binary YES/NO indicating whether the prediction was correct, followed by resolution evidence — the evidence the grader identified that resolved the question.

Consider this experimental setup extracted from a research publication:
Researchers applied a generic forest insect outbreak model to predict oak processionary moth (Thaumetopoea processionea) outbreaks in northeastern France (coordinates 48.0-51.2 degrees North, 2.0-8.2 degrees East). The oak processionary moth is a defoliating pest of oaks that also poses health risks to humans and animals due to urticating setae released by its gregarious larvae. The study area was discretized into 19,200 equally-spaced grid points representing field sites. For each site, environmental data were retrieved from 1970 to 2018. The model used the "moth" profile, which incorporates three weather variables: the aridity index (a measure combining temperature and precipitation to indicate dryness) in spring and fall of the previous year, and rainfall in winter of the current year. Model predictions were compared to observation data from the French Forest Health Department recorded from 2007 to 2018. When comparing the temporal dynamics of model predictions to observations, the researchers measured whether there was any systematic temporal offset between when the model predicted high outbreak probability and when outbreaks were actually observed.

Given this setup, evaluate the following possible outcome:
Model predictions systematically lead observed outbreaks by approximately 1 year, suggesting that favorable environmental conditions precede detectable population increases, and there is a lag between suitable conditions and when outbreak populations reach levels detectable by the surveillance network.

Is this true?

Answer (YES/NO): YES